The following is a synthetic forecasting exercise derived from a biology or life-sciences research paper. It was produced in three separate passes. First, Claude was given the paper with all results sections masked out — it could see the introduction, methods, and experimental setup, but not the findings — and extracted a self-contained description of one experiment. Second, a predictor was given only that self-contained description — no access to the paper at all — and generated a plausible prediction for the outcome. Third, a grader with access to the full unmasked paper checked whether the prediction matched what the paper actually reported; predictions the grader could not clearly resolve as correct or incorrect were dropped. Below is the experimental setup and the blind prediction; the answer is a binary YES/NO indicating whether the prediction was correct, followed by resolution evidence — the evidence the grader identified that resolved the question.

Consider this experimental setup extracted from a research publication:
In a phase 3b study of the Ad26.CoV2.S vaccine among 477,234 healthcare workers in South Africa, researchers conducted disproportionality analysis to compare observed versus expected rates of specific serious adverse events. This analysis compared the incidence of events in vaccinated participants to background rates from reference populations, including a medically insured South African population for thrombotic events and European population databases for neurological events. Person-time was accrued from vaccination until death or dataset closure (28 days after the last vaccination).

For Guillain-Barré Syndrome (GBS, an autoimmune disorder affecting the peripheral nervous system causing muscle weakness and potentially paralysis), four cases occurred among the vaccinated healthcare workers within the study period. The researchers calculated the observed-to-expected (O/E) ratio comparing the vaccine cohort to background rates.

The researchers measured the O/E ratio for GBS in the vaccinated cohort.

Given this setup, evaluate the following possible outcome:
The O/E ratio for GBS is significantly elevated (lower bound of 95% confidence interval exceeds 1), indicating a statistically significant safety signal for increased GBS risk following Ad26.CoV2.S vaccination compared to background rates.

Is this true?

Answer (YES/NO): YES